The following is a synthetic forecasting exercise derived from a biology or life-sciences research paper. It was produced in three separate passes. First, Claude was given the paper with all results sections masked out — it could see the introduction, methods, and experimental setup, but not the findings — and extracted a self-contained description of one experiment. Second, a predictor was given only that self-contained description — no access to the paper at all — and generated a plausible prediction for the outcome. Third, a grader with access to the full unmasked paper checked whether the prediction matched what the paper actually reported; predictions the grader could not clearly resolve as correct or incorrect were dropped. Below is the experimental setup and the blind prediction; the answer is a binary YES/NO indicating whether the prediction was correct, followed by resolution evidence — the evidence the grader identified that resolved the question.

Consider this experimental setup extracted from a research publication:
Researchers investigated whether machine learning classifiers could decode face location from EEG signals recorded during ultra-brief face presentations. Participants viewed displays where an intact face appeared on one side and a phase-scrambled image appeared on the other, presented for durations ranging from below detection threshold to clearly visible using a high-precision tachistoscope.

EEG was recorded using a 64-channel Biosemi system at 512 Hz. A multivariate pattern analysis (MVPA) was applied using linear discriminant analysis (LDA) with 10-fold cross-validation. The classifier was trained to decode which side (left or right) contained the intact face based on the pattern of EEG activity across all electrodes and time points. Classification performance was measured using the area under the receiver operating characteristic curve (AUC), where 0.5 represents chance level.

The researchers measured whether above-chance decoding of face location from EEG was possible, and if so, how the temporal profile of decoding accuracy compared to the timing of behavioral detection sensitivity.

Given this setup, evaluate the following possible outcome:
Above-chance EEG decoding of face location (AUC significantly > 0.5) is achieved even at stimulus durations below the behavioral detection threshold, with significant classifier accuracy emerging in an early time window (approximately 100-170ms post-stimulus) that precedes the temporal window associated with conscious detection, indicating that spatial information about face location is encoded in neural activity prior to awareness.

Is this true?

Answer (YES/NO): NO